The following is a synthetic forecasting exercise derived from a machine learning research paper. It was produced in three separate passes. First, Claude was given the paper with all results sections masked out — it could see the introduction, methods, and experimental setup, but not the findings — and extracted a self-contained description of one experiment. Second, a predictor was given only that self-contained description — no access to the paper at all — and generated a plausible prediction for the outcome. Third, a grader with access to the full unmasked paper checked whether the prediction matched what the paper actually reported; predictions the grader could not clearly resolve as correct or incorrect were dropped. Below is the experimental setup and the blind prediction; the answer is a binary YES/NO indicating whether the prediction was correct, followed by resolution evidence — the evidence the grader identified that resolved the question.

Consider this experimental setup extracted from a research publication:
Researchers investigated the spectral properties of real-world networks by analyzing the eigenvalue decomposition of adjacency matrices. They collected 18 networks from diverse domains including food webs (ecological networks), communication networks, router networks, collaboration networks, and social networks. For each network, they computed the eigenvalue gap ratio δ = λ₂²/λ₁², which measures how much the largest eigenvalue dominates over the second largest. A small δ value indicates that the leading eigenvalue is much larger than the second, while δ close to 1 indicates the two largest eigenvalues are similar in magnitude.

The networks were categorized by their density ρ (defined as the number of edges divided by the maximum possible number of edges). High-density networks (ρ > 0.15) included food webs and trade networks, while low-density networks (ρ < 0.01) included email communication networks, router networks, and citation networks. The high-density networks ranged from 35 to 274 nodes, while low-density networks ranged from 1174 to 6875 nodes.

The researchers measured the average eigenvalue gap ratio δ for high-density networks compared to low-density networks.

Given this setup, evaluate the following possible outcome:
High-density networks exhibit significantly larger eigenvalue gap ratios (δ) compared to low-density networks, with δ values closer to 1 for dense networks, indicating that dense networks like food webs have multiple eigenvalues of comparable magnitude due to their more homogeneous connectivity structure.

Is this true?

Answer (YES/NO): NO